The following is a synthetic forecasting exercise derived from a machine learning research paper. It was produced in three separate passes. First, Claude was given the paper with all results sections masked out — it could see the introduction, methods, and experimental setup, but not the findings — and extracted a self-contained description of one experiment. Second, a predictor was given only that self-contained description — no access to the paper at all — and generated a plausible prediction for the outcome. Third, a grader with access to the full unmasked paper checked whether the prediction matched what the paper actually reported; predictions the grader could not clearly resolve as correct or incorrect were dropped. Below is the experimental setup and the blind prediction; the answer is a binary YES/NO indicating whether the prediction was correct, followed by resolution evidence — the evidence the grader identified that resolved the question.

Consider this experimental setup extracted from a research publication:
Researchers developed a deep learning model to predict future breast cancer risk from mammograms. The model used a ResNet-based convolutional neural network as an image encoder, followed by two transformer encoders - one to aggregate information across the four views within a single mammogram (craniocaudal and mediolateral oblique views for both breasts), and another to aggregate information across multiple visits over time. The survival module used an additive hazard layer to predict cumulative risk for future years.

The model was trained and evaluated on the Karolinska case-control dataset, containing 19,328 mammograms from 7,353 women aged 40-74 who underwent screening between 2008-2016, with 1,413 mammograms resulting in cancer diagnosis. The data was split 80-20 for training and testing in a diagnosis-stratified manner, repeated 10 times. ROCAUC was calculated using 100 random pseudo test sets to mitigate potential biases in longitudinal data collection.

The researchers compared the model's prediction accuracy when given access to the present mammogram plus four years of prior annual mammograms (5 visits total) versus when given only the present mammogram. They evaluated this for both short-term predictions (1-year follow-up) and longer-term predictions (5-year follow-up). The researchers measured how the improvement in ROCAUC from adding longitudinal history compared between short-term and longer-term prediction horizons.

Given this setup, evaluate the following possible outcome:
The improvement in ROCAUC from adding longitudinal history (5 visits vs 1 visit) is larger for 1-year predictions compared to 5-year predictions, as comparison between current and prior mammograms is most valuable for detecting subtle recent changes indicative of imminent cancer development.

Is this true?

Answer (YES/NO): NO